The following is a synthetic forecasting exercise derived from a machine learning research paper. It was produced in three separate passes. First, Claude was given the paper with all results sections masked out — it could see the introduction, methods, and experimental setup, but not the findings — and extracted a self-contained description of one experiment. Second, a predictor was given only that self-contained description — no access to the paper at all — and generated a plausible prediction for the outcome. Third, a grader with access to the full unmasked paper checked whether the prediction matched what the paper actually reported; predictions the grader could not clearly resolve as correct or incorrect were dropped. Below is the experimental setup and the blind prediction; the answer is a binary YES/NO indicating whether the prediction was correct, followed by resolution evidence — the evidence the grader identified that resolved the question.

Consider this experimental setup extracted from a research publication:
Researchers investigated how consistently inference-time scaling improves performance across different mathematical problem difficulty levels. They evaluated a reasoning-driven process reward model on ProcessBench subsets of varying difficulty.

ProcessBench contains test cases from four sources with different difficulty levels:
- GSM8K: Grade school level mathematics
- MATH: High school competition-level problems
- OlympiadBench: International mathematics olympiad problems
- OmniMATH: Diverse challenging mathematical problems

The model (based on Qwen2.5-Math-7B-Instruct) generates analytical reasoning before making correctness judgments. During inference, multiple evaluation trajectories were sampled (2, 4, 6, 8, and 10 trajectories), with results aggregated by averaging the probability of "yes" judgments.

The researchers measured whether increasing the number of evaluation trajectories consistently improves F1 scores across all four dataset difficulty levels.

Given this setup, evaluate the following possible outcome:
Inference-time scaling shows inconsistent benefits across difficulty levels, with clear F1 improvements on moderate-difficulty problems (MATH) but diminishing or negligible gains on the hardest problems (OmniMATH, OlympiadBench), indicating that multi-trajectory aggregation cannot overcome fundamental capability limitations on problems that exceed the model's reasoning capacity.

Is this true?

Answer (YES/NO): NO